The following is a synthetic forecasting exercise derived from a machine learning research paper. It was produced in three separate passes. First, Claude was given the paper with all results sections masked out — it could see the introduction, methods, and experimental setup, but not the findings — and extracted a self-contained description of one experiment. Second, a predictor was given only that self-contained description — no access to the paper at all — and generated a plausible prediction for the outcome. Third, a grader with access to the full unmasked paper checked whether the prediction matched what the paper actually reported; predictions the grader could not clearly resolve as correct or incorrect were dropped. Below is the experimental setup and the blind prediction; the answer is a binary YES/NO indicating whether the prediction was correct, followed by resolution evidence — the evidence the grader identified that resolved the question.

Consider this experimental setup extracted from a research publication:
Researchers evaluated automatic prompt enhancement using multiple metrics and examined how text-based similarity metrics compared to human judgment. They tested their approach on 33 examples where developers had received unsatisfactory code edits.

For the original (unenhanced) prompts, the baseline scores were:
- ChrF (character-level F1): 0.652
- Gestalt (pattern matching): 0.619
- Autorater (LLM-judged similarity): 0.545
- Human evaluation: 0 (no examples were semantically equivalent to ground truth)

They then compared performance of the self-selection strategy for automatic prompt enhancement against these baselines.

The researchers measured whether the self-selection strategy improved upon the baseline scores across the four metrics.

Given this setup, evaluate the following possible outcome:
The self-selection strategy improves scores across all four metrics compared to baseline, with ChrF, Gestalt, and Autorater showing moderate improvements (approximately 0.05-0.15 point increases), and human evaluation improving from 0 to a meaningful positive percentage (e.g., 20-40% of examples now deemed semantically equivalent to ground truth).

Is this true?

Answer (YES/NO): NO